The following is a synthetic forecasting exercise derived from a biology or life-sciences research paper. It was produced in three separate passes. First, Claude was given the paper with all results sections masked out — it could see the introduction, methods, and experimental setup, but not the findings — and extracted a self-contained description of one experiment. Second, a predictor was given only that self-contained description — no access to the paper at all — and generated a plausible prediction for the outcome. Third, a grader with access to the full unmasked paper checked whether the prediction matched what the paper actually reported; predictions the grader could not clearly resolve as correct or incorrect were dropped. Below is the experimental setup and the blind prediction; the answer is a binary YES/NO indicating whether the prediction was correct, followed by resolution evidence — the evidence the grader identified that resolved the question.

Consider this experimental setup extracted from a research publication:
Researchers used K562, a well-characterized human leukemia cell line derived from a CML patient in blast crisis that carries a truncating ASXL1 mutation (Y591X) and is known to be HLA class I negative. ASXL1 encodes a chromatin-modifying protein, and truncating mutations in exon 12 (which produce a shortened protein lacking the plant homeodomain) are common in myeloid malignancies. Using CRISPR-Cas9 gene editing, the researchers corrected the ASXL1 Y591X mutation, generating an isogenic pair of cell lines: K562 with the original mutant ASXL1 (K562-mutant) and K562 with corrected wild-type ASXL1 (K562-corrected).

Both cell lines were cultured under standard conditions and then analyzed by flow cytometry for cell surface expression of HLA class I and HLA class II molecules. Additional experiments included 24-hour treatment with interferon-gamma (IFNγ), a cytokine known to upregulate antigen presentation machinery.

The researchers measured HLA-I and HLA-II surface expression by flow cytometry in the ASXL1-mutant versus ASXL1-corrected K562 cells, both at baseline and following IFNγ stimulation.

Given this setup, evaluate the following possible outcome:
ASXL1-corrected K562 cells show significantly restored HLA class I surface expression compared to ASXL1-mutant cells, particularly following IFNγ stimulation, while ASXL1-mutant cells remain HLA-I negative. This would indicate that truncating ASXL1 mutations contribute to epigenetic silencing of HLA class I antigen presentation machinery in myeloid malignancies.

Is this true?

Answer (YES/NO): YES